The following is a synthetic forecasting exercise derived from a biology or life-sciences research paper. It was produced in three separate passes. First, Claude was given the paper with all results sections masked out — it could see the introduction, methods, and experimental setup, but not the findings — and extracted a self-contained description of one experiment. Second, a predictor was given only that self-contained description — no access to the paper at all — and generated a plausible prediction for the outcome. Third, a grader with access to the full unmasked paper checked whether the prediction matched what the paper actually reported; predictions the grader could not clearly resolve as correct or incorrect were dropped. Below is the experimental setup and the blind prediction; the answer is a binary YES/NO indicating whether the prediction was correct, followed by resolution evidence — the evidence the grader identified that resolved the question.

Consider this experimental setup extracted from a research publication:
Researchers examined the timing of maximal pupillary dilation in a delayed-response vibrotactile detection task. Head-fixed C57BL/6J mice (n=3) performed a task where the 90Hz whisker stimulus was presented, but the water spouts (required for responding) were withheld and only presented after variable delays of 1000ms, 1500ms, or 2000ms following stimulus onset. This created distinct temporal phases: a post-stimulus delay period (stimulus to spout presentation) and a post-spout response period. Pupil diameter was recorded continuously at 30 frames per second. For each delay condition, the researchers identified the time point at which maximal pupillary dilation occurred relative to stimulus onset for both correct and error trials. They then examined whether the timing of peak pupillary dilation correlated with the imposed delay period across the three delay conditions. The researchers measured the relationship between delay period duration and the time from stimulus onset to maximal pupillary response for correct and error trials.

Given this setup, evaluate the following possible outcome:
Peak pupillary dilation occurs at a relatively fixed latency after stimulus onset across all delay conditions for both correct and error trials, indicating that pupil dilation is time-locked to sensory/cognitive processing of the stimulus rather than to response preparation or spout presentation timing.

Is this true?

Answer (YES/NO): NO